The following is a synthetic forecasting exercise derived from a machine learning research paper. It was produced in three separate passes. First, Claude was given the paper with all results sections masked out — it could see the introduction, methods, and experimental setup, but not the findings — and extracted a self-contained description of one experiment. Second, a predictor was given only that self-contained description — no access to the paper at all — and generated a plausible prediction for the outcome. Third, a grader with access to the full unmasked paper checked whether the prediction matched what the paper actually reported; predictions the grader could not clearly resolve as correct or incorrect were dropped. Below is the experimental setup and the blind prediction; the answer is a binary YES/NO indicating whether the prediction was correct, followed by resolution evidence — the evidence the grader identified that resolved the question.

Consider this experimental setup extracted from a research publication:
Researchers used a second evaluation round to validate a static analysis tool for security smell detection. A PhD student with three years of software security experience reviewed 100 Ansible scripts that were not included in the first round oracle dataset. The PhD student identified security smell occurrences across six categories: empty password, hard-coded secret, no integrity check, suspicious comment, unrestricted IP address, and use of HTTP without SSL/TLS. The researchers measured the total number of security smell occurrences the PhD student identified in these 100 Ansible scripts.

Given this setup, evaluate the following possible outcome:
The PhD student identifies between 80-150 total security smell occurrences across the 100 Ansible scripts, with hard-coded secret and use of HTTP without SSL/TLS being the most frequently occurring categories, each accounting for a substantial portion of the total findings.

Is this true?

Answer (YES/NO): NO